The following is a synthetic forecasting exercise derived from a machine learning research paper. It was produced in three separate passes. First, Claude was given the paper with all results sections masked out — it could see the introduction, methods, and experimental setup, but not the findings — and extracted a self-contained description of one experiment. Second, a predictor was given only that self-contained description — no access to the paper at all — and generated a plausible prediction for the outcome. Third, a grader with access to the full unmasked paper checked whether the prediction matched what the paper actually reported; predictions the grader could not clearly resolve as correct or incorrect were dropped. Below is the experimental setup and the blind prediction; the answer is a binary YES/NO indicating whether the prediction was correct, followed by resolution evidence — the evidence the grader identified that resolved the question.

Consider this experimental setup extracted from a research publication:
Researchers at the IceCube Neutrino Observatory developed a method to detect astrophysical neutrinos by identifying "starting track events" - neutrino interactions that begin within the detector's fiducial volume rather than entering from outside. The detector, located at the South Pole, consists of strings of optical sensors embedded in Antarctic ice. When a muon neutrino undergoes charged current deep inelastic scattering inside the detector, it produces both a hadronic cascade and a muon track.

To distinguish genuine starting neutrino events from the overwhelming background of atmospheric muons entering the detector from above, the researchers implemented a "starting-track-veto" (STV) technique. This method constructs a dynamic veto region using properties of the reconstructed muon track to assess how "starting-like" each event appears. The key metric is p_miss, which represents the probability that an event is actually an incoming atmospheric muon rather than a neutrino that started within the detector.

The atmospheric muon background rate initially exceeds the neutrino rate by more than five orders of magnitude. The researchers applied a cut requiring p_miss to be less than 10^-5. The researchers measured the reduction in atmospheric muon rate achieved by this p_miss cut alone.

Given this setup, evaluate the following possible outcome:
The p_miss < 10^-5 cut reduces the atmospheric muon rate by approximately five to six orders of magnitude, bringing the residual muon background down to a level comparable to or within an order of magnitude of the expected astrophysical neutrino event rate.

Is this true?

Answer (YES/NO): NO